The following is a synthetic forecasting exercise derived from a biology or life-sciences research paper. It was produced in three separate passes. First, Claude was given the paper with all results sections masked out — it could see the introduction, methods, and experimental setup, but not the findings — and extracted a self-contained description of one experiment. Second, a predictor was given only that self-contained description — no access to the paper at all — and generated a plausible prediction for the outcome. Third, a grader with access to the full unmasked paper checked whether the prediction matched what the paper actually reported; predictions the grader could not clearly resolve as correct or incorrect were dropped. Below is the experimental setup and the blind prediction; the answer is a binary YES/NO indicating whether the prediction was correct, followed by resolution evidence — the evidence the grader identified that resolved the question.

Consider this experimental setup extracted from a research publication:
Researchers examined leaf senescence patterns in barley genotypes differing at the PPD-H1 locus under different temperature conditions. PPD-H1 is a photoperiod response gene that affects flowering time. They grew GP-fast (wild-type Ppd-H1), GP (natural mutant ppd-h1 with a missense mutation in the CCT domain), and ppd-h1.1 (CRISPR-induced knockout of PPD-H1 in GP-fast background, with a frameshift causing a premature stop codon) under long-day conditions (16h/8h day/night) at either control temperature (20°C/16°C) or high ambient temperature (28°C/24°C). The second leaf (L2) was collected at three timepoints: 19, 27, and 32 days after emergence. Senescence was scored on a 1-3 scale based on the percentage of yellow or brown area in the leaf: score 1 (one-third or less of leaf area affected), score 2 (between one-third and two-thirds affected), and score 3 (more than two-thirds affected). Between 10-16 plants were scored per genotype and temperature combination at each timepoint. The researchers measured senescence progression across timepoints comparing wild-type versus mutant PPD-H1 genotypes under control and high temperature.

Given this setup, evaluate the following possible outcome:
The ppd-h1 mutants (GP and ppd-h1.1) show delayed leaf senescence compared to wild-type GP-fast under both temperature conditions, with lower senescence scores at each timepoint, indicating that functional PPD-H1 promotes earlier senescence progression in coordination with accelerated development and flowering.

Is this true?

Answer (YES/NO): NO